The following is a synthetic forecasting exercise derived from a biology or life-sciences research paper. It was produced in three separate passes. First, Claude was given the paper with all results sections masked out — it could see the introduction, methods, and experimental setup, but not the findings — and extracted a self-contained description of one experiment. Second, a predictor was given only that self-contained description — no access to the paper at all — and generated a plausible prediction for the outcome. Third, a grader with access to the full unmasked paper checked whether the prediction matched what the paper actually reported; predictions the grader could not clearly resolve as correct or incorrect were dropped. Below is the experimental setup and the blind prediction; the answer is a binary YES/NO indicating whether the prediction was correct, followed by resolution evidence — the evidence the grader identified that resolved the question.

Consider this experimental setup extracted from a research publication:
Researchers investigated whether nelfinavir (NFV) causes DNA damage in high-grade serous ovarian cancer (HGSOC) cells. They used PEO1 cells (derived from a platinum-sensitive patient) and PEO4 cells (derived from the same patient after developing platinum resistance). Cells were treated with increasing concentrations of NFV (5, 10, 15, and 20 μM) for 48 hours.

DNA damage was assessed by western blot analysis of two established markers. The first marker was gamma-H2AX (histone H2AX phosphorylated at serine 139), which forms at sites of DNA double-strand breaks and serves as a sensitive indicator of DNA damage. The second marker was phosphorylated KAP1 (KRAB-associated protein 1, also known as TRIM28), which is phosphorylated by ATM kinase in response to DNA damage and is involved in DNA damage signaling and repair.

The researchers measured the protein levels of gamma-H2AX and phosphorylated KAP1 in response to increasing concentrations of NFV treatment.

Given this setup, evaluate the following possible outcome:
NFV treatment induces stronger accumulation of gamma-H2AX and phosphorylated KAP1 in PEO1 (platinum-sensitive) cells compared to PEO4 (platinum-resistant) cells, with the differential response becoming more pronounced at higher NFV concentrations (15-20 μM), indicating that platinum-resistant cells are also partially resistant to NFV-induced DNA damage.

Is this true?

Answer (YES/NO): NO